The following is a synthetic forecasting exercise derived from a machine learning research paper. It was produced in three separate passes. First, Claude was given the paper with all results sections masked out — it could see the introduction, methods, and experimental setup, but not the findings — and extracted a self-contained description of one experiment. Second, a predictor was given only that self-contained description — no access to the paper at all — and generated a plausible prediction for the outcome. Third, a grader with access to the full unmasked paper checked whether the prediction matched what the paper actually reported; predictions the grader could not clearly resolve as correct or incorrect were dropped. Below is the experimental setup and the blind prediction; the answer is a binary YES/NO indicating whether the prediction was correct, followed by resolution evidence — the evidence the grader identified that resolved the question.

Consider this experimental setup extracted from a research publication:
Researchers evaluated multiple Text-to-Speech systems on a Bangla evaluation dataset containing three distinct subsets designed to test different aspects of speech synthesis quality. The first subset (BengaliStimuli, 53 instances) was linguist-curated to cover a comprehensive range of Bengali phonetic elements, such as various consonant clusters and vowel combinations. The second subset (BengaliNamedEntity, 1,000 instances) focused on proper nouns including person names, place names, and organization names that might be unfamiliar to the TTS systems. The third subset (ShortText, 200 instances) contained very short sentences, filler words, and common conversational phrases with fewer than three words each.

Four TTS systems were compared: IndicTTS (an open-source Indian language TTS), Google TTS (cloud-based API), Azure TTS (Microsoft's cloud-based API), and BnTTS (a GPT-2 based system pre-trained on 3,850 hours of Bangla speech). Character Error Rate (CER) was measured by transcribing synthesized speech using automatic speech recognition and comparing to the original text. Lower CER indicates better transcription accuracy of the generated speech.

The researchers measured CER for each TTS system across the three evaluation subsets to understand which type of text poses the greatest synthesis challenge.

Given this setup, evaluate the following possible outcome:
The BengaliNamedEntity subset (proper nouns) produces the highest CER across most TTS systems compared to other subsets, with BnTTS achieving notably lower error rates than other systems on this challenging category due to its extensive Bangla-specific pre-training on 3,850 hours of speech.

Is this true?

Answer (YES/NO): NO